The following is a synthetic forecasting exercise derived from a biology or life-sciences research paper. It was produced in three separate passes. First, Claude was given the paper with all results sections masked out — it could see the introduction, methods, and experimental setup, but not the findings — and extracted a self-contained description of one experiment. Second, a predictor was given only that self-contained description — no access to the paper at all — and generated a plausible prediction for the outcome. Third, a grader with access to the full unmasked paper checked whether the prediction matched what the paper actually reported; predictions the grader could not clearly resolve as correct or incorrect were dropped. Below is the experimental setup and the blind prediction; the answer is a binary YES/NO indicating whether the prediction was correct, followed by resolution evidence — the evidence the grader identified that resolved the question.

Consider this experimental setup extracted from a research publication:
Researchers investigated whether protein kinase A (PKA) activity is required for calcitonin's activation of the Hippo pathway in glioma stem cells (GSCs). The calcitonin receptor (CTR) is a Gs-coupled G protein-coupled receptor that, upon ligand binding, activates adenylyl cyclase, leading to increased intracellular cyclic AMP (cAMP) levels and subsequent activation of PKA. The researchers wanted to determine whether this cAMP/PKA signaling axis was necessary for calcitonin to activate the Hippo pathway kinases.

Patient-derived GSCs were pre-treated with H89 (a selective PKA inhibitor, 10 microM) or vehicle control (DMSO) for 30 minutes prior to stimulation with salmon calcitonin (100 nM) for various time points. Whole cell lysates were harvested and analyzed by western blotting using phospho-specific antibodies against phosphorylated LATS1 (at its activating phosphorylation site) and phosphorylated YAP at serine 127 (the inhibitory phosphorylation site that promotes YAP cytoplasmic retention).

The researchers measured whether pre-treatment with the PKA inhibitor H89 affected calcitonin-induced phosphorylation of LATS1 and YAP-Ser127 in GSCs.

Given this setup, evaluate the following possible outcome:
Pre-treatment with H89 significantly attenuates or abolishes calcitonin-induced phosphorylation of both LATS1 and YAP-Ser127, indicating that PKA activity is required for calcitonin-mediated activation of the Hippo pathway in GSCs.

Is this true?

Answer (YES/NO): YES